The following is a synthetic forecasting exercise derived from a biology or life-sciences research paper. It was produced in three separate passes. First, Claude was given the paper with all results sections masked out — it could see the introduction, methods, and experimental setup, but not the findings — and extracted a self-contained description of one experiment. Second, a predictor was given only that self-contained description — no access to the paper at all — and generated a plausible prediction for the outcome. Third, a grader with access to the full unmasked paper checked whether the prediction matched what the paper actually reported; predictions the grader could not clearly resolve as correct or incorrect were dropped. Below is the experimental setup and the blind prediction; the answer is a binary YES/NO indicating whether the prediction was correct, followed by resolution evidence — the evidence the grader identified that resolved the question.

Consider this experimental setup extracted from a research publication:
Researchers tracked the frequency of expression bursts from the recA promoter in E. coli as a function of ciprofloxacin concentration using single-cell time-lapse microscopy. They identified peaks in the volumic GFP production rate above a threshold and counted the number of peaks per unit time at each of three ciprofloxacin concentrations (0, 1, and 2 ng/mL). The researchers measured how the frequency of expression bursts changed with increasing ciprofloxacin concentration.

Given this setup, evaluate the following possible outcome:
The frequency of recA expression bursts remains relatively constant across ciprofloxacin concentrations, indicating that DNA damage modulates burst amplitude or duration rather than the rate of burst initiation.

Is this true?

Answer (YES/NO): NO